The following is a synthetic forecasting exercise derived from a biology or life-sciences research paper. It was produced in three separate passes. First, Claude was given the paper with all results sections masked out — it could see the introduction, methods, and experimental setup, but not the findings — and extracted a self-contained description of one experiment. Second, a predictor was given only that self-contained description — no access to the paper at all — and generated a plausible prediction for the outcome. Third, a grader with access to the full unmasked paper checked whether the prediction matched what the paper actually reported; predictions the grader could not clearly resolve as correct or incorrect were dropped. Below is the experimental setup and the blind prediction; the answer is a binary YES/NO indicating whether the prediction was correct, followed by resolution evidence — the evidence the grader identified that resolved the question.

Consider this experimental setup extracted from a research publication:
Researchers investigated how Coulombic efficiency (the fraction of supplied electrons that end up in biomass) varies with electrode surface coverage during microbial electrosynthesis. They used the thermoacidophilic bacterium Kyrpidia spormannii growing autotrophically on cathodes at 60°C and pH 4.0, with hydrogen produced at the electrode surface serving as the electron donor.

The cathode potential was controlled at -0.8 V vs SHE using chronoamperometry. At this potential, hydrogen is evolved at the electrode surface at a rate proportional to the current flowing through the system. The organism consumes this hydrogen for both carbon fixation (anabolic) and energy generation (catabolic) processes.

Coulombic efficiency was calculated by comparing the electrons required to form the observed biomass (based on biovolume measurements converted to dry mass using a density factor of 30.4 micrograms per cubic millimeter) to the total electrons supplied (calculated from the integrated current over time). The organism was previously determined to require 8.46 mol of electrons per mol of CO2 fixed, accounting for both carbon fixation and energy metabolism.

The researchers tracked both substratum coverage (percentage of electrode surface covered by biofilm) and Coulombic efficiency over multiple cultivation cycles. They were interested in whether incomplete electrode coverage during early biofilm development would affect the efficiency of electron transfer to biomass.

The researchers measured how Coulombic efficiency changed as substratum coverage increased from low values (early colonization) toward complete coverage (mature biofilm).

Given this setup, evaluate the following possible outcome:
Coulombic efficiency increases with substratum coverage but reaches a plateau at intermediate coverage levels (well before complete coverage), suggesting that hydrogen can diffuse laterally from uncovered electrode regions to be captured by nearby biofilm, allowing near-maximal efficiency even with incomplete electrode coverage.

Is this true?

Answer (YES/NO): NO